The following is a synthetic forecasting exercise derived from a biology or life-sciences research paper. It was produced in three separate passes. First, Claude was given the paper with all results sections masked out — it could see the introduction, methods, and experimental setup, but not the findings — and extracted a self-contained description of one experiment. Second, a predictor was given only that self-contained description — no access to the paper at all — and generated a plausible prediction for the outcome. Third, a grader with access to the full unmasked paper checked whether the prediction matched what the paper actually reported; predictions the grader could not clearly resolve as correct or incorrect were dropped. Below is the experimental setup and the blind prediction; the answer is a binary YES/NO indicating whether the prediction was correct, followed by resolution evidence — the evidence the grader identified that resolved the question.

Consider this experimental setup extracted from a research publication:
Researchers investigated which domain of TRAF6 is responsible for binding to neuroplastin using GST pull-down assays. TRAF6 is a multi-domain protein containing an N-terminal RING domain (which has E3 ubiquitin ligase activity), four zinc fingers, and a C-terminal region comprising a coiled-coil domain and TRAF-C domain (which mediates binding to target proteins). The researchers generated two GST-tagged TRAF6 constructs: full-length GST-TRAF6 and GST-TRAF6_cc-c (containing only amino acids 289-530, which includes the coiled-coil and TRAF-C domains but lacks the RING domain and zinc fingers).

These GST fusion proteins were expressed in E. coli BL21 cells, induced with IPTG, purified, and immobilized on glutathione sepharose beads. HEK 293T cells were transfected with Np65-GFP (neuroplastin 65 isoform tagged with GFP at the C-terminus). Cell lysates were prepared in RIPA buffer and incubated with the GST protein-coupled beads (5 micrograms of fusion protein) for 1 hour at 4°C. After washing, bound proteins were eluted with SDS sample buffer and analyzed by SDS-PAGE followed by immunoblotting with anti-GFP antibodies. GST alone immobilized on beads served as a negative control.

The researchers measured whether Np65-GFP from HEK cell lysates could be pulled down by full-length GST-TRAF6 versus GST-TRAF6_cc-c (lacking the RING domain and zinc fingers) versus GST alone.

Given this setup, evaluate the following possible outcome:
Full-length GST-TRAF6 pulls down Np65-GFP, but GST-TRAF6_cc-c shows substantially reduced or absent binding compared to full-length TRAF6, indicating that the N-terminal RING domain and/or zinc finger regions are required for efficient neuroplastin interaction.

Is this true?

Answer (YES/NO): NO